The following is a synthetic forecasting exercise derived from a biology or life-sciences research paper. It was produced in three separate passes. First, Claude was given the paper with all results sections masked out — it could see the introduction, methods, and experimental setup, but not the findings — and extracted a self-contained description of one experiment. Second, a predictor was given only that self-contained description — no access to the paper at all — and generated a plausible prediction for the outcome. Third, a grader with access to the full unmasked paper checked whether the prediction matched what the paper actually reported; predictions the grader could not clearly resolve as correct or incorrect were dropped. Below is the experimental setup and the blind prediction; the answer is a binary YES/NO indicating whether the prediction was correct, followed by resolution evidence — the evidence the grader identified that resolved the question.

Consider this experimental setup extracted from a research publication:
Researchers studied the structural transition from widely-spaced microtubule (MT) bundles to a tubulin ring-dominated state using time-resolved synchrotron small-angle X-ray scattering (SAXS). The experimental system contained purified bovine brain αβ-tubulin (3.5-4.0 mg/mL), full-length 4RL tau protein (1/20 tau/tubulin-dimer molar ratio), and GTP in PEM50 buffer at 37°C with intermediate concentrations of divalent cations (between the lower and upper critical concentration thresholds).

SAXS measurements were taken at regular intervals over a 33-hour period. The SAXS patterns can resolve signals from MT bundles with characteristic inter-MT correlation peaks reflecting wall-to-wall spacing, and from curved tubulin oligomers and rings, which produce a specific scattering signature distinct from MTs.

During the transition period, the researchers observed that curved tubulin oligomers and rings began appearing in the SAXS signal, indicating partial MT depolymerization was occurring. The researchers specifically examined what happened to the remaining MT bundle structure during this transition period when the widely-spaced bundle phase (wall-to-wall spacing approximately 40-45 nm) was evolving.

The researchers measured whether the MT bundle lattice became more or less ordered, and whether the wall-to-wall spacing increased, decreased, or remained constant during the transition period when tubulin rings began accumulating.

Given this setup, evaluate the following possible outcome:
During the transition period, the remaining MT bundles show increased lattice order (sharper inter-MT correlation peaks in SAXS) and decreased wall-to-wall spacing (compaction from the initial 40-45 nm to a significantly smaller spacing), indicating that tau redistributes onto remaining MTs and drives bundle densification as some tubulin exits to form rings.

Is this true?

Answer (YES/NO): NO